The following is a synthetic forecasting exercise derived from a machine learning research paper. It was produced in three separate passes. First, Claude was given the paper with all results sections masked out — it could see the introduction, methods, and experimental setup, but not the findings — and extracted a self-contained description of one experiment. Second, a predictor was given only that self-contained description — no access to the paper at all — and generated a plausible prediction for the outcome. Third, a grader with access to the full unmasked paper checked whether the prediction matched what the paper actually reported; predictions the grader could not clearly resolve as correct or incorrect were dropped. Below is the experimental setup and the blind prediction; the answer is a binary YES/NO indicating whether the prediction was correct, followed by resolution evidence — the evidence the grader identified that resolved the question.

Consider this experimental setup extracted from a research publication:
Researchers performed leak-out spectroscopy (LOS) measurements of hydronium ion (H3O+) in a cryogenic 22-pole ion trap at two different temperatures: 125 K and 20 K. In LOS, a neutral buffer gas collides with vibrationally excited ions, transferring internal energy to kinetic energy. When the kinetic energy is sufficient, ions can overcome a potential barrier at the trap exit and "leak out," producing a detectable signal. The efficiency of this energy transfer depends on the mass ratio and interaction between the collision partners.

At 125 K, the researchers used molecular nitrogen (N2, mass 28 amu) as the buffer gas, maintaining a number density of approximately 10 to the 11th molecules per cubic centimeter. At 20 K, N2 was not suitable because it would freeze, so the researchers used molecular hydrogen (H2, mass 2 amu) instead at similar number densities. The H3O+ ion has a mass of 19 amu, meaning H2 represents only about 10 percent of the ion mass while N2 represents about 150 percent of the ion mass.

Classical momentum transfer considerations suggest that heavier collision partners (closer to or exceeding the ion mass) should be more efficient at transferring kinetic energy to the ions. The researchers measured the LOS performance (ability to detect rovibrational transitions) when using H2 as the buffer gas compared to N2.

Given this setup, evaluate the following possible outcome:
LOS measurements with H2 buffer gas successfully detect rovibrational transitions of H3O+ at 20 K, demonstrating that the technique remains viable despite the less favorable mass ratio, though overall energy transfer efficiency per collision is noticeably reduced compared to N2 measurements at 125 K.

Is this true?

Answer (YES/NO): NO